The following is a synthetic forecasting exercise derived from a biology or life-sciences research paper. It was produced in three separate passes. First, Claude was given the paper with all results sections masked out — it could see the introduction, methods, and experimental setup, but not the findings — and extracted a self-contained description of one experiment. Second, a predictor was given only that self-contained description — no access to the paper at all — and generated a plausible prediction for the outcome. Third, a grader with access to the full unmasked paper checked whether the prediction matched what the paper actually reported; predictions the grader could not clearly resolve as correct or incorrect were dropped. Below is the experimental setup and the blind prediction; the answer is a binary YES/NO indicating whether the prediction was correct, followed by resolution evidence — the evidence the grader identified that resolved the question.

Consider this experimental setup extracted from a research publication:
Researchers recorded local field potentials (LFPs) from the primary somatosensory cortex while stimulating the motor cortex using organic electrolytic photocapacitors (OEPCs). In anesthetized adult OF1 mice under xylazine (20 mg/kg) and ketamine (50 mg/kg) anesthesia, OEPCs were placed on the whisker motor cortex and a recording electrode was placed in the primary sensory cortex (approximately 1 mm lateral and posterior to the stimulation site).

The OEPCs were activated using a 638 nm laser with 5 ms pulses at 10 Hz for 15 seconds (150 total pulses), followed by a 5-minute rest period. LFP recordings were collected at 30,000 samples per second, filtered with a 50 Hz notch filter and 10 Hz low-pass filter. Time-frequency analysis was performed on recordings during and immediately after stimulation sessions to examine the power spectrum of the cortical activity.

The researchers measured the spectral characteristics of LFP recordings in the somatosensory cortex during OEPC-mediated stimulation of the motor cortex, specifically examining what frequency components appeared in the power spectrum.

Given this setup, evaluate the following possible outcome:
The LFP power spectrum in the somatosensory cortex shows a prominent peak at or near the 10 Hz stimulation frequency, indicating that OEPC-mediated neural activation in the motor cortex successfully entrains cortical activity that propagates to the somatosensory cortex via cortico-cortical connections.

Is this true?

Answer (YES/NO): YES